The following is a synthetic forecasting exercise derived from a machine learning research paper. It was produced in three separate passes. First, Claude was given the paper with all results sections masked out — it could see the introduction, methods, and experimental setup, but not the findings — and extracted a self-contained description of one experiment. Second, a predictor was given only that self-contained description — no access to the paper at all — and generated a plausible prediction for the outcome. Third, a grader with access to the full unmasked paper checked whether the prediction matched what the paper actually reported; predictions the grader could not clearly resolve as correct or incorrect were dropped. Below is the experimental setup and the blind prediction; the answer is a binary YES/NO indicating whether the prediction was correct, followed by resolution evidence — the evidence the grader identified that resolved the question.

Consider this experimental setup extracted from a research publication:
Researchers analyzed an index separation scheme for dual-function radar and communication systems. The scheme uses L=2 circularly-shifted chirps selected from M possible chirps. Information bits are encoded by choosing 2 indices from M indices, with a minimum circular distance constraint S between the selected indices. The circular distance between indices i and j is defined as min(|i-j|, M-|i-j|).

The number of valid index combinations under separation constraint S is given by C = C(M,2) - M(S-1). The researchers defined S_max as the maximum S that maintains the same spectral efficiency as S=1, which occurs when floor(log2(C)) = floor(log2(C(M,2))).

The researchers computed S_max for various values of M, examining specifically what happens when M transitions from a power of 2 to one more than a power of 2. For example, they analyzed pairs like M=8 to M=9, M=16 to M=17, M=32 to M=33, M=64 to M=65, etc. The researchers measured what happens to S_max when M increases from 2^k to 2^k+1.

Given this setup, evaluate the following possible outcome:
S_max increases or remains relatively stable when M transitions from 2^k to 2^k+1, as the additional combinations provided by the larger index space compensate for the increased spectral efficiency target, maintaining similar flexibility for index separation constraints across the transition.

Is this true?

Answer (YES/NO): NO